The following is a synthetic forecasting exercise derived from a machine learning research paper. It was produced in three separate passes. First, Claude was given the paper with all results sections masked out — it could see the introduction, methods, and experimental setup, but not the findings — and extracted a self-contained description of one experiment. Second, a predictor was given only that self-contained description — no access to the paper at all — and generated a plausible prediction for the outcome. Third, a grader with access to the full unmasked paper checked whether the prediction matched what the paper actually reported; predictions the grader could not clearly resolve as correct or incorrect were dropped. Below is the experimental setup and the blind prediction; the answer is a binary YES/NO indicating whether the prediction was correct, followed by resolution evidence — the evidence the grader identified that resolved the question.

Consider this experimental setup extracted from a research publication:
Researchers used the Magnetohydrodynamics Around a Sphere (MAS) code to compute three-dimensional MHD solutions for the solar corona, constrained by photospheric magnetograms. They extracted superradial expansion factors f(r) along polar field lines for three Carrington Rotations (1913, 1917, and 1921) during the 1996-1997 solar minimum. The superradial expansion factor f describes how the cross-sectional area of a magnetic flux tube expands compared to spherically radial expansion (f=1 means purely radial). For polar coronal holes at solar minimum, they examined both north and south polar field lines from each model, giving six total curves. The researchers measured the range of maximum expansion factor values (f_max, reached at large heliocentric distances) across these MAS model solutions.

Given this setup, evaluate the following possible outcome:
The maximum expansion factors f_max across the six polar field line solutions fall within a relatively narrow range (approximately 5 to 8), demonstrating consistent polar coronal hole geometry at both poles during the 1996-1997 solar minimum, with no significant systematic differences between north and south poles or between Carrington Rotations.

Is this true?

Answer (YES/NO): NO